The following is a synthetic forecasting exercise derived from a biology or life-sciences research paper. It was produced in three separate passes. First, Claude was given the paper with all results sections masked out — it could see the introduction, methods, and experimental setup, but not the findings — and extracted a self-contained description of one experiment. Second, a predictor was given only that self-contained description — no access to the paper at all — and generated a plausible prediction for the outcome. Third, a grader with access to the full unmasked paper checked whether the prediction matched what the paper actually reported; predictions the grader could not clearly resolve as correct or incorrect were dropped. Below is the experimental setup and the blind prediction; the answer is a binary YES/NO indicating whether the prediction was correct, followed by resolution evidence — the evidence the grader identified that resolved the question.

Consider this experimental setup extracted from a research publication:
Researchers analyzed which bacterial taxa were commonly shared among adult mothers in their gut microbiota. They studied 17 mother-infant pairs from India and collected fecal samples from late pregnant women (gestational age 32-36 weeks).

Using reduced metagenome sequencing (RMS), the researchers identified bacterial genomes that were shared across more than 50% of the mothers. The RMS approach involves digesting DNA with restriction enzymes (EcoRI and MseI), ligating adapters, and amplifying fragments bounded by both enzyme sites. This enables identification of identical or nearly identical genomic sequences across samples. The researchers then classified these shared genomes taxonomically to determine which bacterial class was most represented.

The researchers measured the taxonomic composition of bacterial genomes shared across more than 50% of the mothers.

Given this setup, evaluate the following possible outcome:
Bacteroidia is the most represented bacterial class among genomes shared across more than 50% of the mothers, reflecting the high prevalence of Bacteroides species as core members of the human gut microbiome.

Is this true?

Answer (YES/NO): NO